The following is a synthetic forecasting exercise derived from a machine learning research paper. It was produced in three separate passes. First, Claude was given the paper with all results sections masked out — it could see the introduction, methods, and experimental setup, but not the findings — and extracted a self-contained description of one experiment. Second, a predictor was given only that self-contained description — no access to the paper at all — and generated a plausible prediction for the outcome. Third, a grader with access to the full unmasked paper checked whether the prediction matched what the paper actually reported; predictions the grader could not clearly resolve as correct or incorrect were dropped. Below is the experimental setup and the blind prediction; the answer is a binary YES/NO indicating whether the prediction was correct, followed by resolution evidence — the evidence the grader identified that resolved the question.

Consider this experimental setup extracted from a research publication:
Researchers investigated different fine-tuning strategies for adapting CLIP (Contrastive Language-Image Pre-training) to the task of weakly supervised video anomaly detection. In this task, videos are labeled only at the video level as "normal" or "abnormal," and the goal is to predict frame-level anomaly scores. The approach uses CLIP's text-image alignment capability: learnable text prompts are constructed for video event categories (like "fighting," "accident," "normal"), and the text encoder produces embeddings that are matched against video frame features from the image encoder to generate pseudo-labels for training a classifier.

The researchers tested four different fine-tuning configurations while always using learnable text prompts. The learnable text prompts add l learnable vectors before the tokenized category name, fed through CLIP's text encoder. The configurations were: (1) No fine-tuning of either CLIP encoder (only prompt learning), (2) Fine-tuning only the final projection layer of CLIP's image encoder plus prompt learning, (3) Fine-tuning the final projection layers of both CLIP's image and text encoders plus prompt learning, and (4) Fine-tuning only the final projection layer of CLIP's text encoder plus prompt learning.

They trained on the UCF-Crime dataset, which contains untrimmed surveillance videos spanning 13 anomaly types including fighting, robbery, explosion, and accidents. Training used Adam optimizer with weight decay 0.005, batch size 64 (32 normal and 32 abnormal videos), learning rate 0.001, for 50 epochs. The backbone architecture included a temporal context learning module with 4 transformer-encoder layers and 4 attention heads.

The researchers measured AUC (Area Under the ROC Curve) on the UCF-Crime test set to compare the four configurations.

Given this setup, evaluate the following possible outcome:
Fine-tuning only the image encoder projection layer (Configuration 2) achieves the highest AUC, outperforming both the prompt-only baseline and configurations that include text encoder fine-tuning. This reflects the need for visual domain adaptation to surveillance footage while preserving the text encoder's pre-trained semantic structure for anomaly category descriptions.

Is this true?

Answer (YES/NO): NO